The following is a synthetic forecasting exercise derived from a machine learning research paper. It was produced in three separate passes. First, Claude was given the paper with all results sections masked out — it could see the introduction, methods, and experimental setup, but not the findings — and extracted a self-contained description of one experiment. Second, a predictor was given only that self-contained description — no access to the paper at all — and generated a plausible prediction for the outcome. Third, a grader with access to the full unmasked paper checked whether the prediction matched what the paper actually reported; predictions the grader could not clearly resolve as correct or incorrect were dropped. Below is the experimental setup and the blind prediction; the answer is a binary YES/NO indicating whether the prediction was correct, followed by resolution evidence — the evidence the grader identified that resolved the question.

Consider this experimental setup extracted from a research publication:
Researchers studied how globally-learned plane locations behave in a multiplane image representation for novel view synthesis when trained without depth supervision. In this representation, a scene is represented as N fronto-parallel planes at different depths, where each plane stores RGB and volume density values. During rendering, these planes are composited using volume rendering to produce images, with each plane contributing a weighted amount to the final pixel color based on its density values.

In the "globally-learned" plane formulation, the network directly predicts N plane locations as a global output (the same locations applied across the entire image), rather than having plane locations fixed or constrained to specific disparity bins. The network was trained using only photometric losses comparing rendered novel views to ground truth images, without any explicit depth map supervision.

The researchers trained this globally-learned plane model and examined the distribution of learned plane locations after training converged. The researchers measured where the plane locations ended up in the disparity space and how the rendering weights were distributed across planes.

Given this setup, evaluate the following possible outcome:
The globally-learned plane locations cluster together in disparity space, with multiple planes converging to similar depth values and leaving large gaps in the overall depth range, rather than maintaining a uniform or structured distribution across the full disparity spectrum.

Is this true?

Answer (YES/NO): YES